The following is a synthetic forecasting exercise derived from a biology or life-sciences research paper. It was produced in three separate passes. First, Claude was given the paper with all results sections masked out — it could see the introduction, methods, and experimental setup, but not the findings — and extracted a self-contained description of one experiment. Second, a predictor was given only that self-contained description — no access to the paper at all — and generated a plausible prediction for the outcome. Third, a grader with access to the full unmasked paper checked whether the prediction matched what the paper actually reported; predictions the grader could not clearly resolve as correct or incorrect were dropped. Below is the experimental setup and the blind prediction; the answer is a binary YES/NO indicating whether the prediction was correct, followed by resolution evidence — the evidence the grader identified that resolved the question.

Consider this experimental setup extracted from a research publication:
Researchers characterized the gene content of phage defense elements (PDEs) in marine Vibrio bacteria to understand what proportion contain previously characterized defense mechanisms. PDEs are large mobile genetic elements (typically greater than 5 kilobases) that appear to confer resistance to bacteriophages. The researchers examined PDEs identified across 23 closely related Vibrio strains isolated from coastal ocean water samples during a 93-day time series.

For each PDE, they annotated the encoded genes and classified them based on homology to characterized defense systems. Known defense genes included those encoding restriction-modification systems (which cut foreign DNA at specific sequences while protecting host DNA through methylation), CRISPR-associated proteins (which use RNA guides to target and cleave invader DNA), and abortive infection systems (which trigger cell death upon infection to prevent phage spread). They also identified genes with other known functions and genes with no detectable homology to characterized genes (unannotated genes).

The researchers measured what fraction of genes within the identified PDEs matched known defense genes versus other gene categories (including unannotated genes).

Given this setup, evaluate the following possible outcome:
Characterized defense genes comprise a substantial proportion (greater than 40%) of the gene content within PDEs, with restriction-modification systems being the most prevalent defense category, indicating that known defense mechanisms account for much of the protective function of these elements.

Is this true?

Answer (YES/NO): NO